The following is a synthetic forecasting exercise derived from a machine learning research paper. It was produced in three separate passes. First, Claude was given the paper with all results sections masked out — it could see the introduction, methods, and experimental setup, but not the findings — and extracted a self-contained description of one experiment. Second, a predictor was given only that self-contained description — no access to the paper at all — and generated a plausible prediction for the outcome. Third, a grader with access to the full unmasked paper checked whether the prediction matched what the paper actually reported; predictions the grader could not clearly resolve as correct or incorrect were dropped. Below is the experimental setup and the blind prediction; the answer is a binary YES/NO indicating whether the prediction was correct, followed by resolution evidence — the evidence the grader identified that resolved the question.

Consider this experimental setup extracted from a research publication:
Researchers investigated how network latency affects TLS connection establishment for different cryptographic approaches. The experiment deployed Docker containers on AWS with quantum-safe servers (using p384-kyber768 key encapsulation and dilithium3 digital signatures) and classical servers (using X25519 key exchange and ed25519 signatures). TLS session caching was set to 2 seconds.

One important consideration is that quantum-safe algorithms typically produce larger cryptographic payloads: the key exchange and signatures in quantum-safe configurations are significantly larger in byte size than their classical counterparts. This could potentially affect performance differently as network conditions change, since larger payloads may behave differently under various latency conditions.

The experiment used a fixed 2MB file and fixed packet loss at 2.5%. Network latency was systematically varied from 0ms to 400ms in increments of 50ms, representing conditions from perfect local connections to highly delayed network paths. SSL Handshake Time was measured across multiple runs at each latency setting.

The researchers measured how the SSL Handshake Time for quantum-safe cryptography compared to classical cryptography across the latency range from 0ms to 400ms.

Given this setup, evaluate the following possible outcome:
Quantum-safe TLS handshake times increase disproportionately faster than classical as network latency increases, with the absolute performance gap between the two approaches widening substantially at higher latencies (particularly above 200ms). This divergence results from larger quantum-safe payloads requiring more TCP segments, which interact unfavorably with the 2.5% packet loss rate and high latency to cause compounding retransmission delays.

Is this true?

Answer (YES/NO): NO